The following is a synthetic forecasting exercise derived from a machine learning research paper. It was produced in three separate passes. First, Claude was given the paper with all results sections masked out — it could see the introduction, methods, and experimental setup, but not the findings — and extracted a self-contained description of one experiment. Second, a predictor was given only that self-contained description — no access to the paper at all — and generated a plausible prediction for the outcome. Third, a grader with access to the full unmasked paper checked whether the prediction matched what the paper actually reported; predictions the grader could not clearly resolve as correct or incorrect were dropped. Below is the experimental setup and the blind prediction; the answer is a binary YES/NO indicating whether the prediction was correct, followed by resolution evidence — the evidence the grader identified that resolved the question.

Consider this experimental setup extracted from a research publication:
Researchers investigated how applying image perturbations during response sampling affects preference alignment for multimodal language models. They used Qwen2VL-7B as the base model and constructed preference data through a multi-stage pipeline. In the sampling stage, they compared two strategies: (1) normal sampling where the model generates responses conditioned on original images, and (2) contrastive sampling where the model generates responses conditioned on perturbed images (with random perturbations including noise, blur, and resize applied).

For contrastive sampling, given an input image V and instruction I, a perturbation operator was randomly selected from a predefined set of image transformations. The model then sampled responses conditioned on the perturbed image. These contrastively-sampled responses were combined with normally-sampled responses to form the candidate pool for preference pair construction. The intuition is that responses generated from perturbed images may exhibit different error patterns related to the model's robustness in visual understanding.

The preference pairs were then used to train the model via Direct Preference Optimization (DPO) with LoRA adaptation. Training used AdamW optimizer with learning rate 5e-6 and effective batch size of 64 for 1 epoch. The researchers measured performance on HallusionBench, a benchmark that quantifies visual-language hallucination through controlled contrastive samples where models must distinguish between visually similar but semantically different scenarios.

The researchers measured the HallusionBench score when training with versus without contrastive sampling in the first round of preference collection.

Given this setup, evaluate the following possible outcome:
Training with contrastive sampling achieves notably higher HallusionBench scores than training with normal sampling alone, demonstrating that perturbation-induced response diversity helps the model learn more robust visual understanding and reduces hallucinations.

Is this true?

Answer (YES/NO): YES